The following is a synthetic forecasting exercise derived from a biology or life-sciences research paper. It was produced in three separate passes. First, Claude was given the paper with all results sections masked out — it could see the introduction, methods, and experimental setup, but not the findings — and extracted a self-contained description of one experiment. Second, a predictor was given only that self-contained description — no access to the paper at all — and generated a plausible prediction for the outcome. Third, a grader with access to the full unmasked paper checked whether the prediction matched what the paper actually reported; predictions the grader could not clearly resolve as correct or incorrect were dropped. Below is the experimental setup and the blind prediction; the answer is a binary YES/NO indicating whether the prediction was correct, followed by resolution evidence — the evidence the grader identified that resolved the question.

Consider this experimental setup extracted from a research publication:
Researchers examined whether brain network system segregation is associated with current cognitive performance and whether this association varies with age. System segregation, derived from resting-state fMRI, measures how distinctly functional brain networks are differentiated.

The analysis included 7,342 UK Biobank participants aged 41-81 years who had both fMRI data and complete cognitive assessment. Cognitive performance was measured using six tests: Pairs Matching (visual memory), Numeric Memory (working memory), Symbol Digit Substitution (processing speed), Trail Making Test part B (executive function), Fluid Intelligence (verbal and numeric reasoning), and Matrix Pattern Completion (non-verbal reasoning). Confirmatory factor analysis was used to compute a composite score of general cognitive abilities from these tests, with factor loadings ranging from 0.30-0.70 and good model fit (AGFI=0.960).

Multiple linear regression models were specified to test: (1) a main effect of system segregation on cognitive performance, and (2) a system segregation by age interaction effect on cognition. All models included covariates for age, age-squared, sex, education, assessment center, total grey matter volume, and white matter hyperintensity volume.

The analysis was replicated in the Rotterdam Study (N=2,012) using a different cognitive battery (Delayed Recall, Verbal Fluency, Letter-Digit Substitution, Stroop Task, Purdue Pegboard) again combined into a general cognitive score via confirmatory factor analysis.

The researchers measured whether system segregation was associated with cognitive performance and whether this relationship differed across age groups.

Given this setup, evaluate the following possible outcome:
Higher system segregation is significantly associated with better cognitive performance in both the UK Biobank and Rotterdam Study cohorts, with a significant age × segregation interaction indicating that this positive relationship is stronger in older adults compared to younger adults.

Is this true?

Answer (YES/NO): NO